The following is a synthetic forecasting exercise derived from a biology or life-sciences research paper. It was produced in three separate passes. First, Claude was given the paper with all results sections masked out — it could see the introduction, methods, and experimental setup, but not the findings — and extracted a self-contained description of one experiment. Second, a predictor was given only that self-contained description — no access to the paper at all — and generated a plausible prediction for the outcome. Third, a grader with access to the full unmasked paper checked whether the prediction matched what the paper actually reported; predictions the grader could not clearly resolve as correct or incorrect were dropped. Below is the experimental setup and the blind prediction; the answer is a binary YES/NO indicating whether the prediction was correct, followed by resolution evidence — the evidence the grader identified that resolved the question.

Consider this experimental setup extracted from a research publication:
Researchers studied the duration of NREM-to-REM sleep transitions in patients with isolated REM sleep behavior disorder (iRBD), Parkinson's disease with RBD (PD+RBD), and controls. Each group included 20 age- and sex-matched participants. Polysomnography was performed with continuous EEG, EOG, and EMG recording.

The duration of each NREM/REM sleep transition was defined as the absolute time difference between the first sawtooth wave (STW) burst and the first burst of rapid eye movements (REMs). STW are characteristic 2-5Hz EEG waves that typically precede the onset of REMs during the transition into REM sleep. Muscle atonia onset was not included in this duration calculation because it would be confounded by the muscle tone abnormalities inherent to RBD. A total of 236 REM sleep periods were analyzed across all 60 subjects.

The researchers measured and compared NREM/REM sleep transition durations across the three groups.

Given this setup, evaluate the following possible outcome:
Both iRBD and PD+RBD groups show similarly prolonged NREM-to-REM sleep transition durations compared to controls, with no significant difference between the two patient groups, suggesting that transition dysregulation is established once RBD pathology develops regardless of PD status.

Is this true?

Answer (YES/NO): NO